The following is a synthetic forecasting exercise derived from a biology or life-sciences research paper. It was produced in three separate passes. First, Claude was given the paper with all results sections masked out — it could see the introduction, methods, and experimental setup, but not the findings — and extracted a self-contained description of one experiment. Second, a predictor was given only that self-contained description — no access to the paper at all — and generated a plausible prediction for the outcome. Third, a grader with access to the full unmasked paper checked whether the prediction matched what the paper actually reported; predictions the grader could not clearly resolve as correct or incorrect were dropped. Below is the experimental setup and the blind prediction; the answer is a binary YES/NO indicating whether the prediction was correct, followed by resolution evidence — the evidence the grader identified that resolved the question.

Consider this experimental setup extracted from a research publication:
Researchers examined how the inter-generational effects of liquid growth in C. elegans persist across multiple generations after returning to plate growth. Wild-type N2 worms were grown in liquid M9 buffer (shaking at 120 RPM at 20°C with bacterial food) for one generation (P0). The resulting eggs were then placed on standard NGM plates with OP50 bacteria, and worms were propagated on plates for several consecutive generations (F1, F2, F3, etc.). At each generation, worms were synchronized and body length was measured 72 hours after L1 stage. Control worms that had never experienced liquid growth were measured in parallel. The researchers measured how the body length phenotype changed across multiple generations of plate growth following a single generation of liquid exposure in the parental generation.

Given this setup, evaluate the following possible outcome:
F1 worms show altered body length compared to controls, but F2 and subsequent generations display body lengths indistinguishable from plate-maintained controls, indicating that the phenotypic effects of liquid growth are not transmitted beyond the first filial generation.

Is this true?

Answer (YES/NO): NO